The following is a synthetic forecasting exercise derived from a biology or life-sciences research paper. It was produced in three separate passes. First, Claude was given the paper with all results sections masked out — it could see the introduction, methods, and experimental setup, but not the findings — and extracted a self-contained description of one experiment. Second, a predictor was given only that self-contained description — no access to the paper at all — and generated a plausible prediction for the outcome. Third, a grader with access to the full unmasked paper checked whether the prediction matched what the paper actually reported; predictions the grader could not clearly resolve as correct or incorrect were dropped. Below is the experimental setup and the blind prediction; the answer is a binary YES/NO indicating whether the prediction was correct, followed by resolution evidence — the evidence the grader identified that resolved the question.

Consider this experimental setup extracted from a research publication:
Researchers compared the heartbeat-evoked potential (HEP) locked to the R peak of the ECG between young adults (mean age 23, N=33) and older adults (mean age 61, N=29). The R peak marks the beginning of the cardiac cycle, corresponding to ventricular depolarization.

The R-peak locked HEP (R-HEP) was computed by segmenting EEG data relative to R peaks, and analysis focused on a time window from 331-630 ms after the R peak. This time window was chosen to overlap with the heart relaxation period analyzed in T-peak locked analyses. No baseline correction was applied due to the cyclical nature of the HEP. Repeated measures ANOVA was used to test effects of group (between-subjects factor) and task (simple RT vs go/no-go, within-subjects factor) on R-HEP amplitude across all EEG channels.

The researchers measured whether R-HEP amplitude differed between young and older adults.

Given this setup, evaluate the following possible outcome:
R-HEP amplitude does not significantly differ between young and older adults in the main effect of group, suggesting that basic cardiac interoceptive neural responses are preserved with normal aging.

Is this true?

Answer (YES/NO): NO